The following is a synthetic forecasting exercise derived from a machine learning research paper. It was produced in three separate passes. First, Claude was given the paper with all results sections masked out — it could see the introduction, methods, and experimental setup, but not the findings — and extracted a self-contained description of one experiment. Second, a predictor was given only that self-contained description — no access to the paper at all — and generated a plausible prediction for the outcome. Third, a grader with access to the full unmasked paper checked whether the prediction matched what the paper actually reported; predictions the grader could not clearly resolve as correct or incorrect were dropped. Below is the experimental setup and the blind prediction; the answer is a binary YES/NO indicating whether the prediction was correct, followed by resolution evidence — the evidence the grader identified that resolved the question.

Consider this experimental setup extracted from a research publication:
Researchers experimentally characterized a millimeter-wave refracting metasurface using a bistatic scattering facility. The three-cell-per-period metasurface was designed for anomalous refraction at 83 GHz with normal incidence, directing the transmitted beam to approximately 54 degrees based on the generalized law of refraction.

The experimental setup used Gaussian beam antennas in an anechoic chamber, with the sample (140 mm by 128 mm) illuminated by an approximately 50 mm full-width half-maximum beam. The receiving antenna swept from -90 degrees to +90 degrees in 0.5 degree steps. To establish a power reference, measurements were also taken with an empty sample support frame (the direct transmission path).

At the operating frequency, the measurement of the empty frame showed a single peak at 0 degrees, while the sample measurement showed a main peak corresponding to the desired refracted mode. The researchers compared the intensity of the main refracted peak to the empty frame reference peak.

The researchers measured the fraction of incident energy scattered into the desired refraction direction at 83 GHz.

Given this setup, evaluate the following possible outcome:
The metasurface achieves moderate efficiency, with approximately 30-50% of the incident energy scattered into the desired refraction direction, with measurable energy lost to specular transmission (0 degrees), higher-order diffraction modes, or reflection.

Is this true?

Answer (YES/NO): NO